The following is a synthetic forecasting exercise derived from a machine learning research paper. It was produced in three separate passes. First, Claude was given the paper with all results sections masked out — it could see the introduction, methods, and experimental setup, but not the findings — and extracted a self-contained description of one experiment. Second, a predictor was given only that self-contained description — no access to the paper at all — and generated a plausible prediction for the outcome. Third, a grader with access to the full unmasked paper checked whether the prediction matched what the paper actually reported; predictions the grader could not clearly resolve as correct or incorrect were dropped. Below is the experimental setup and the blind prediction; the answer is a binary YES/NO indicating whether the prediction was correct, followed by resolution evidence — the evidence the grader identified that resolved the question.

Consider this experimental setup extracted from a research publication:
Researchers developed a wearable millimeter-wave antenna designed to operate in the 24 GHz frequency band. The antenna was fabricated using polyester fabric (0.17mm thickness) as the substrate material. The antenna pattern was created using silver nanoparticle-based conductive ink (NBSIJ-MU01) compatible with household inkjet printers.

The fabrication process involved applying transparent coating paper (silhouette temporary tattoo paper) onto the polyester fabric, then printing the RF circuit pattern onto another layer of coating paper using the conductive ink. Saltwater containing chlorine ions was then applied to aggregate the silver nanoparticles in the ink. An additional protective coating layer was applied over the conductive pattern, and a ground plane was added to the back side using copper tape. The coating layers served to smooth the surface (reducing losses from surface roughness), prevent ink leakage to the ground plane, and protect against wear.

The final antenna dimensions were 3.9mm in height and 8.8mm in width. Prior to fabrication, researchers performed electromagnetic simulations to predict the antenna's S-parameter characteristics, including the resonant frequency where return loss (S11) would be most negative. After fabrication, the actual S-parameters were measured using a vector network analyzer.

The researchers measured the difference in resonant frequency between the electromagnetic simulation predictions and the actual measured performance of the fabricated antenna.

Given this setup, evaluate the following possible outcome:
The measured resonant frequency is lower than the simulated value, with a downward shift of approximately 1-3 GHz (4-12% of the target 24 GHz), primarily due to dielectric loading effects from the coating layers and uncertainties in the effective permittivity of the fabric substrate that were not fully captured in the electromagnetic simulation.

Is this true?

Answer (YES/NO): NO